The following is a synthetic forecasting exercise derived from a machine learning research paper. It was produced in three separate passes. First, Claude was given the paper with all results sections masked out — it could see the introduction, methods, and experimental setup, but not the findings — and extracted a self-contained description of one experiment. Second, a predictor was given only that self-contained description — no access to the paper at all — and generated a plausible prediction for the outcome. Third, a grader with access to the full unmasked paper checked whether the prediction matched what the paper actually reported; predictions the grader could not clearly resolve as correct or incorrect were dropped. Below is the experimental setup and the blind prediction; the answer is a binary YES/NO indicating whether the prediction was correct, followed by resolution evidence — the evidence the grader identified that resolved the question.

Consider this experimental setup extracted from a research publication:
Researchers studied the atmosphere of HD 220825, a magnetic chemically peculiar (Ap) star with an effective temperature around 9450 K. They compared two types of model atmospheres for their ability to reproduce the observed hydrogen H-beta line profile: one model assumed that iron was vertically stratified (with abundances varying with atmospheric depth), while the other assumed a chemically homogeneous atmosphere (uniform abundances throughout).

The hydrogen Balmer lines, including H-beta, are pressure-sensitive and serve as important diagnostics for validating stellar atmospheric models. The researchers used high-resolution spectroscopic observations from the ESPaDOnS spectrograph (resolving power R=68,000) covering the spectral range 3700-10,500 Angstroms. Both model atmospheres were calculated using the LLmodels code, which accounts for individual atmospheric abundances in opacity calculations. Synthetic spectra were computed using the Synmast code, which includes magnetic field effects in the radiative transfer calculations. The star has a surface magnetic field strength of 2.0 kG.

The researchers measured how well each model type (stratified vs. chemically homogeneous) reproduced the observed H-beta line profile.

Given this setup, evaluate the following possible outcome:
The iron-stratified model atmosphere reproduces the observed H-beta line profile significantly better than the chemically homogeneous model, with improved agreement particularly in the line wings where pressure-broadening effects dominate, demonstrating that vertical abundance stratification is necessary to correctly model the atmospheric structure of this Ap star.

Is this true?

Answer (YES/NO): NO